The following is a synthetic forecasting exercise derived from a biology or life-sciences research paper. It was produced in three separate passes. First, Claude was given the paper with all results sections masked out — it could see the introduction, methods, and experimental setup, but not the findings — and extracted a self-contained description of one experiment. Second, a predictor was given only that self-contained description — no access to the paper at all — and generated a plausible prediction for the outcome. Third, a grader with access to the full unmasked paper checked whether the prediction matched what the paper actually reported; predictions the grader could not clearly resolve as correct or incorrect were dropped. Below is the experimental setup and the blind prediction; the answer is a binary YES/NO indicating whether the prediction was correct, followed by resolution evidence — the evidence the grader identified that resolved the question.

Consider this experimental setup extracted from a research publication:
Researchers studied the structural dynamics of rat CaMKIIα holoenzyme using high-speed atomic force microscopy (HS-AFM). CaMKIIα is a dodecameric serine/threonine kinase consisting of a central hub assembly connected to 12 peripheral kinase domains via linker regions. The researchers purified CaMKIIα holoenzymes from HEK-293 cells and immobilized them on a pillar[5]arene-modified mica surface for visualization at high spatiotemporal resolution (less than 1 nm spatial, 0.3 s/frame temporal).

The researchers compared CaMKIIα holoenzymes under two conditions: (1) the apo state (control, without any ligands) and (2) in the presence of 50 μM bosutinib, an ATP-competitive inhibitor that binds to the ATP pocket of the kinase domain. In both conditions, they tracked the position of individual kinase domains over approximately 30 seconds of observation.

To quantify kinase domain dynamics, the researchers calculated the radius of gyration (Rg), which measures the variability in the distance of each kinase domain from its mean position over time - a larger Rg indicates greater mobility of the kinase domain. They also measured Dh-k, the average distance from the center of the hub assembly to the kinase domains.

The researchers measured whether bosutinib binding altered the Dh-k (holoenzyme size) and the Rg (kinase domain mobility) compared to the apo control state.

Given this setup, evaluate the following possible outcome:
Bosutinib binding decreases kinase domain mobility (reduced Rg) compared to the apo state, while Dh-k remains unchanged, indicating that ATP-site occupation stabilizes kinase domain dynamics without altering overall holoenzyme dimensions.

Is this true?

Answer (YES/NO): YES